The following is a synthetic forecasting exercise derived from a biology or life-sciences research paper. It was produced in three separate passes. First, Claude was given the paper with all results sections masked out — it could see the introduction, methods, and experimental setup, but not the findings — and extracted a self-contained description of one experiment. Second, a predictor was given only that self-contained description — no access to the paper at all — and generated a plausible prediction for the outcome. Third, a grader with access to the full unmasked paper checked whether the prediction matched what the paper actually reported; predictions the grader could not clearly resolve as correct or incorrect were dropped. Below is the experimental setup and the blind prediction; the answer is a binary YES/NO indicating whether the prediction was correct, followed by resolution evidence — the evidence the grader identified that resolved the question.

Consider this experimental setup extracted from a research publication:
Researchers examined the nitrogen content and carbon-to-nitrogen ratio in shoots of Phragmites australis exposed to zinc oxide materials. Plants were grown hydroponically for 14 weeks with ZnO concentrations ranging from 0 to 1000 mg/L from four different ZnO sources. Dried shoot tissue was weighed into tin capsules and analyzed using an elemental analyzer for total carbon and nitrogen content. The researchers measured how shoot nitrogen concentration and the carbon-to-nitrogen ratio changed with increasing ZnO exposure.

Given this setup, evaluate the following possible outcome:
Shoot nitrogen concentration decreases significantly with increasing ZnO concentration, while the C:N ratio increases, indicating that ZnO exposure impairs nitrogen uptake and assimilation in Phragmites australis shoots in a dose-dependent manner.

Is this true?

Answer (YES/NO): NO